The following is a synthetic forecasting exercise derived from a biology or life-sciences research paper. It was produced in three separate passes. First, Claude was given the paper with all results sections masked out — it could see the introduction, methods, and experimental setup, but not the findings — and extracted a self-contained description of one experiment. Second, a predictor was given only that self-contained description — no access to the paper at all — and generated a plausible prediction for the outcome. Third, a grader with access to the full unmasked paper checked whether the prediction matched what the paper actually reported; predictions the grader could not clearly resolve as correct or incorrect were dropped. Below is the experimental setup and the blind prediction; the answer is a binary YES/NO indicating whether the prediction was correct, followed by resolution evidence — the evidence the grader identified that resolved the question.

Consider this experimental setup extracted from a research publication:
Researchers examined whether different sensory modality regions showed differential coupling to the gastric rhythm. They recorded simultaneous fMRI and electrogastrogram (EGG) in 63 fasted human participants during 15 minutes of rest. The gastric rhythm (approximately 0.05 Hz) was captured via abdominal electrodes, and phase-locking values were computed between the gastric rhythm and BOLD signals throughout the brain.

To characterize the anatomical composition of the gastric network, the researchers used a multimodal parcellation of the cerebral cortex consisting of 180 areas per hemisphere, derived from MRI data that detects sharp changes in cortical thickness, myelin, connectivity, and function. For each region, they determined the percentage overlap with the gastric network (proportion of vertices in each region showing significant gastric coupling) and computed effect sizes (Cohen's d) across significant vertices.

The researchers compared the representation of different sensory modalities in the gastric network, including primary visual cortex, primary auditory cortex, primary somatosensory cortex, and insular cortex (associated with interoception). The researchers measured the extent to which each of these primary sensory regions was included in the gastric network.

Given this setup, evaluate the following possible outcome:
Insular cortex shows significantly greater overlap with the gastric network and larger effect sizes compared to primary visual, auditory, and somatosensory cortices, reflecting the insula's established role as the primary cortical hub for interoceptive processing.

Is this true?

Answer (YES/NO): NO